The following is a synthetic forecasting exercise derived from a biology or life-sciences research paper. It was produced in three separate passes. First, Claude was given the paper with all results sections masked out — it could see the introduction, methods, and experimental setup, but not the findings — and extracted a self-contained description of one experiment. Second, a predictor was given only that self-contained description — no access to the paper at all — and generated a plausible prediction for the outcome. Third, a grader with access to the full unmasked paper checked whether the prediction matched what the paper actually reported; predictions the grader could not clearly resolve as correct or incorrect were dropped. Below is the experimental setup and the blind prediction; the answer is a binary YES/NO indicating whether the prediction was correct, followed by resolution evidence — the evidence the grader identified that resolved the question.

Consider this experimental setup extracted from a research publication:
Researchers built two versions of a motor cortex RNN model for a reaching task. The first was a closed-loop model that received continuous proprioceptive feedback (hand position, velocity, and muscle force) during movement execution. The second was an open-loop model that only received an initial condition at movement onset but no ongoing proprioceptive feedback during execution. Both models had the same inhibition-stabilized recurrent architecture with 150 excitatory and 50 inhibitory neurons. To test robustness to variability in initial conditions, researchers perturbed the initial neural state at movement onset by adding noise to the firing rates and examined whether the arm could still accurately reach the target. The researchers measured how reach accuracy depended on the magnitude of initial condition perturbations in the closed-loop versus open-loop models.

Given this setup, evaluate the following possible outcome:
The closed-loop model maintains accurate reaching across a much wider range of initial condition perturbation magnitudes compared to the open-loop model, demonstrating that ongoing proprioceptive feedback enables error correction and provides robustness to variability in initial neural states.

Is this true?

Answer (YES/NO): YES